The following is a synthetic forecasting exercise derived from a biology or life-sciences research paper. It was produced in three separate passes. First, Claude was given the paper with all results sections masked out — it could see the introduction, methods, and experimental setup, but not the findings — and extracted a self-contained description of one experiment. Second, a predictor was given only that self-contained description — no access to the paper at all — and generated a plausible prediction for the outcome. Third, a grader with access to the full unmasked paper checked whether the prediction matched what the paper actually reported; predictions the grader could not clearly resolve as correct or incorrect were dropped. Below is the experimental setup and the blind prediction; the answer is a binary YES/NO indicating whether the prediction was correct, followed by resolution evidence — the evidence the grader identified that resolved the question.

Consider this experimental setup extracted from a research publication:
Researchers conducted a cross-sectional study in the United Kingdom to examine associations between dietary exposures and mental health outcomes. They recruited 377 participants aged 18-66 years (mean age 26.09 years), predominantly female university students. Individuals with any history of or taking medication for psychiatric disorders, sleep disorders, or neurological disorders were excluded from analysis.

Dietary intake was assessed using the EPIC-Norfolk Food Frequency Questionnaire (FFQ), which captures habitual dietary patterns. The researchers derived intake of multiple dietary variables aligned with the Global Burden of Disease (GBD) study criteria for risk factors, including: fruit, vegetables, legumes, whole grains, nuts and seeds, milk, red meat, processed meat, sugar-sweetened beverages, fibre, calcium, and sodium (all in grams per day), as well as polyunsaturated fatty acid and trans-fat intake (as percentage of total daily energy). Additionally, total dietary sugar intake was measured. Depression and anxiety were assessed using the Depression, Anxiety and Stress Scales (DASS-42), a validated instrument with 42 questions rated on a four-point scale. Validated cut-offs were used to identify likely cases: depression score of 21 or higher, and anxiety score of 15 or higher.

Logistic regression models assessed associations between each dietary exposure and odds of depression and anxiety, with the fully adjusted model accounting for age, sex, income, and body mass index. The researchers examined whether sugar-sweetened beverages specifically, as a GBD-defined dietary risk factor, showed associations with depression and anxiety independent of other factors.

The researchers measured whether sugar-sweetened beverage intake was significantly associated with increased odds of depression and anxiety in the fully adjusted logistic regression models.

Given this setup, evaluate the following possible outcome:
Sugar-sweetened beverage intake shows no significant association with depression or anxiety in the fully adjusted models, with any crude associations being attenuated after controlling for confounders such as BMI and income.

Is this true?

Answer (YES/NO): NO